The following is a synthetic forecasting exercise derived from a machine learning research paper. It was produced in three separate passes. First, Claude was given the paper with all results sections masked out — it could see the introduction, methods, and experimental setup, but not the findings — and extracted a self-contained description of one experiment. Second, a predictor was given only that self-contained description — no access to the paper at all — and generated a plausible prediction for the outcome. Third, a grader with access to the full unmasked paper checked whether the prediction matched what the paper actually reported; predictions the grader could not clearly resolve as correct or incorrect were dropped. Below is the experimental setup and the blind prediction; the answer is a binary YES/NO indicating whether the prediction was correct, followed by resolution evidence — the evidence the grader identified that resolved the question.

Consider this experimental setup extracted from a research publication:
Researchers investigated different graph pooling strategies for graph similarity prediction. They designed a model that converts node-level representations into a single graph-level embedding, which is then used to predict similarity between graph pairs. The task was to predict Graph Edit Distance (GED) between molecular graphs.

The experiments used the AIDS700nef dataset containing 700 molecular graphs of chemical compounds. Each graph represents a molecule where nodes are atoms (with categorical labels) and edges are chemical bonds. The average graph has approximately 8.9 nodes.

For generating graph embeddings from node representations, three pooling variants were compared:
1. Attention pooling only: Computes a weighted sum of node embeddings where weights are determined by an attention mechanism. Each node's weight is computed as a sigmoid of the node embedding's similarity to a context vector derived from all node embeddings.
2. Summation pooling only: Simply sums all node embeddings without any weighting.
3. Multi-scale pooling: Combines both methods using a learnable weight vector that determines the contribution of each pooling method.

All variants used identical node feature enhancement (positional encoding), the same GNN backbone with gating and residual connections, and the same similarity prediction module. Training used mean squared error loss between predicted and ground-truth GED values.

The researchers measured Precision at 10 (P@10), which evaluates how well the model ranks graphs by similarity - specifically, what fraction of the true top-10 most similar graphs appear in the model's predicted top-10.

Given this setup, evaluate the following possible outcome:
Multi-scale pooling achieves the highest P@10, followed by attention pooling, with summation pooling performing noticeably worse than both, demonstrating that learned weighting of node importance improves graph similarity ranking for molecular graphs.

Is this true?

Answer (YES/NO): NO